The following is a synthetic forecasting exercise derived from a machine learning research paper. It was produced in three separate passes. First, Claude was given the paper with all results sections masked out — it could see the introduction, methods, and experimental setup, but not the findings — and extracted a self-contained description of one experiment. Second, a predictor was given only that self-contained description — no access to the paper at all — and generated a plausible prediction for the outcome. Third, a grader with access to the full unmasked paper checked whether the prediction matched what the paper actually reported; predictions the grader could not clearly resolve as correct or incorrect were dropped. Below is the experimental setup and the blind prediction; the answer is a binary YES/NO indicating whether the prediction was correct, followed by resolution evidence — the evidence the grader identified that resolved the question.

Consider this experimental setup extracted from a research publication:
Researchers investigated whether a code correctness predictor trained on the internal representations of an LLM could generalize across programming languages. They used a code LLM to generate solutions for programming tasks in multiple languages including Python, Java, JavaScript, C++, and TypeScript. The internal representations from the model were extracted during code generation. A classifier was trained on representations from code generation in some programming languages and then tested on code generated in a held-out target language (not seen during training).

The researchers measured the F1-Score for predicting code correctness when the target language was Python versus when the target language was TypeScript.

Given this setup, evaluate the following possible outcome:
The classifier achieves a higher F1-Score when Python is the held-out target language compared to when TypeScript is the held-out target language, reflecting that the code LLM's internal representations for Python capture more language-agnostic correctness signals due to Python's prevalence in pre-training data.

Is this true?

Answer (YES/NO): NO